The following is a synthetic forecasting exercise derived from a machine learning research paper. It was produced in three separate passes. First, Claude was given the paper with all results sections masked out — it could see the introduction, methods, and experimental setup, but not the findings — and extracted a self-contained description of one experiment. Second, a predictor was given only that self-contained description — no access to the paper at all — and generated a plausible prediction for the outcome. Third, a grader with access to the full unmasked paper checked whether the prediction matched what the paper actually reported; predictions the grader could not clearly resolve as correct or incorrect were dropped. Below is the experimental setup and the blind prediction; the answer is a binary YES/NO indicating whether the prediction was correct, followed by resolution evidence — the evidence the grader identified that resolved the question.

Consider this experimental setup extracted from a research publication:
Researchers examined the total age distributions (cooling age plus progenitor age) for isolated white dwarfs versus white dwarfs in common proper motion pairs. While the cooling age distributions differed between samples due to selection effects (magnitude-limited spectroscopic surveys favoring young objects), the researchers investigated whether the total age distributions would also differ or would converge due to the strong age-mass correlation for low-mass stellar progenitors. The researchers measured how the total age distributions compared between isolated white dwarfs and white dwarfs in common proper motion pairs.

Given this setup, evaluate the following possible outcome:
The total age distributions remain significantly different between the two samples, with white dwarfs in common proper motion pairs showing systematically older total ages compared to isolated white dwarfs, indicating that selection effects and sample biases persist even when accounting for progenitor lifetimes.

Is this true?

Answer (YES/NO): NO